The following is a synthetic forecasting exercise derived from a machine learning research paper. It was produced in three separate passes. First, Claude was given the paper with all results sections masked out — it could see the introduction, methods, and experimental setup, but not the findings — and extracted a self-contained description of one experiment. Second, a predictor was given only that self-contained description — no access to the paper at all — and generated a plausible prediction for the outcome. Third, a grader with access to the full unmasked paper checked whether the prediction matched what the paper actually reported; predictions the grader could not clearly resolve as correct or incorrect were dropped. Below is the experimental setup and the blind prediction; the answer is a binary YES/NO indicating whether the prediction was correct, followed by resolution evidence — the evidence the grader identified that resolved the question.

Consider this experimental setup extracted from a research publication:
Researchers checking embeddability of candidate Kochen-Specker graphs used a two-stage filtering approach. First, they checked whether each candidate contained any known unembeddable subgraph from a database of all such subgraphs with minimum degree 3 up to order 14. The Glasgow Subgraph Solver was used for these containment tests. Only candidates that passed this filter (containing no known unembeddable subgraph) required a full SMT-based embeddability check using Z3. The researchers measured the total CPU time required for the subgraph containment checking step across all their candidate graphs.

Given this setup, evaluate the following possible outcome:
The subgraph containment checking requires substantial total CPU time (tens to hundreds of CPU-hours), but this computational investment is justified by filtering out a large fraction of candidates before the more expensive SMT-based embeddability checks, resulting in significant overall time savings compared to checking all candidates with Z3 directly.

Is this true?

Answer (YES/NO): NO